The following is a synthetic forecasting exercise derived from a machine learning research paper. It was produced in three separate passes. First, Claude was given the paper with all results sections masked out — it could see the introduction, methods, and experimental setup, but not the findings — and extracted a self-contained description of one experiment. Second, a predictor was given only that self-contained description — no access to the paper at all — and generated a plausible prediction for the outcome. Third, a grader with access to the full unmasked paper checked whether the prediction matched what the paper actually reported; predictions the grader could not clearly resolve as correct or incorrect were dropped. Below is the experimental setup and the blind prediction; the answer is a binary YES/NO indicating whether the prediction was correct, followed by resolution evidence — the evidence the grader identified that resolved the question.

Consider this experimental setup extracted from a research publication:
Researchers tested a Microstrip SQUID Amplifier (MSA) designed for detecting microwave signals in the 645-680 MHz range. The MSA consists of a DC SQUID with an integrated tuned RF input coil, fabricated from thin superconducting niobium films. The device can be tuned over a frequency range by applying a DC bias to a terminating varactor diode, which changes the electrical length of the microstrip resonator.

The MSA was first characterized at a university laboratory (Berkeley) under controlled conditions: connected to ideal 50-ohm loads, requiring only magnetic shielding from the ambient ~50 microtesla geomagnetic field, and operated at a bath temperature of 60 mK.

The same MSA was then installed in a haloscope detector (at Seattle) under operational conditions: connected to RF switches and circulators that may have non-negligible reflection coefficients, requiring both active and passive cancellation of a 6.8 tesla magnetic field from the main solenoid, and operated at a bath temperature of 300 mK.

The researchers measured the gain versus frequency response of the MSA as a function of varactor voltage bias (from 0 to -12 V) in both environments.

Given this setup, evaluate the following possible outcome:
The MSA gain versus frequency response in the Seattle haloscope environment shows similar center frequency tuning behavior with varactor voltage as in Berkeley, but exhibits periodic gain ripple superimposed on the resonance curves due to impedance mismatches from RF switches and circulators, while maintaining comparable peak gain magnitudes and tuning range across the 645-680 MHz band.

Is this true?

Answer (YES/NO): NO